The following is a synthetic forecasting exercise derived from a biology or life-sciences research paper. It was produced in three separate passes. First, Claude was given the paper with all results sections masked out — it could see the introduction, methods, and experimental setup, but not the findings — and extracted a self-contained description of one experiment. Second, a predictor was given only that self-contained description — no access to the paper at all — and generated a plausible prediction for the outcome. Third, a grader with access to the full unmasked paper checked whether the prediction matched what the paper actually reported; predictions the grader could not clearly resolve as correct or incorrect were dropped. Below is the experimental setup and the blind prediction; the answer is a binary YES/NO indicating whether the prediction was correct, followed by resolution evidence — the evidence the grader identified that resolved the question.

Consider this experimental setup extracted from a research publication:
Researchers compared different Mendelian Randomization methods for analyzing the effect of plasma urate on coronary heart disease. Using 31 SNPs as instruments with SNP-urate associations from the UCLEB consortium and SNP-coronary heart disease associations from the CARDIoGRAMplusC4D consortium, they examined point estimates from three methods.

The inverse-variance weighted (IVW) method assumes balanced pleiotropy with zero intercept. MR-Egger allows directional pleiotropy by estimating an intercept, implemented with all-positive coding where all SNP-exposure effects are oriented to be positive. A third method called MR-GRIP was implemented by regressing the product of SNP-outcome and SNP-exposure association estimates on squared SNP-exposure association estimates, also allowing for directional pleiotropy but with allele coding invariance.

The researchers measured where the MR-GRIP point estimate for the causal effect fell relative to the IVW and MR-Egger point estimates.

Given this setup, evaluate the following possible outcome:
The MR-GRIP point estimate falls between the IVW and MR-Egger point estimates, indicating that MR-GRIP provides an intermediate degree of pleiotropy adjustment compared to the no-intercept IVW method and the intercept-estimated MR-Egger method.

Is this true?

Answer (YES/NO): YES